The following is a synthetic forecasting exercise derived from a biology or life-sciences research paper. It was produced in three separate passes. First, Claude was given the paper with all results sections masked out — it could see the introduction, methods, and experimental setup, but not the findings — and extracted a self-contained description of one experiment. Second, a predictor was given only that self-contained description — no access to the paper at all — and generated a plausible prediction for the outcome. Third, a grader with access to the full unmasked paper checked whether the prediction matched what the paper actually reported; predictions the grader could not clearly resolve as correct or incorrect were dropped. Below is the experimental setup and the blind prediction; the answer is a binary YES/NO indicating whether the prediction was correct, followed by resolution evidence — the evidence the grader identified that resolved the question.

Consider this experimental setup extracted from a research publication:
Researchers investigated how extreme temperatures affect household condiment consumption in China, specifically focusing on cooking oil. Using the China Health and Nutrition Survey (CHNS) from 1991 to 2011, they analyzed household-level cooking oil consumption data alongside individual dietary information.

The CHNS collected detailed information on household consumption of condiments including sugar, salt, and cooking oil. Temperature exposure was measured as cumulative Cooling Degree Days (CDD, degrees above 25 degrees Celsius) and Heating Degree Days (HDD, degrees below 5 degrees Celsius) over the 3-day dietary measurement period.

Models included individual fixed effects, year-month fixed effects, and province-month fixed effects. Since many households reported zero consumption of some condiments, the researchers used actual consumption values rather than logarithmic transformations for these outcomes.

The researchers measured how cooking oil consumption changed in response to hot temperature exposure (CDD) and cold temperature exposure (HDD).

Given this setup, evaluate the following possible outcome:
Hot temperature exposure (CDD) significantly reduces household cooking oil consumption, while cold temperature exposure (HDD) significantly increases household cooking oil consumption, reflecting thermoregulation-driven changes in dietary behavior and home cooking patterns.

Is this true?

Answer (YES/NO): NO